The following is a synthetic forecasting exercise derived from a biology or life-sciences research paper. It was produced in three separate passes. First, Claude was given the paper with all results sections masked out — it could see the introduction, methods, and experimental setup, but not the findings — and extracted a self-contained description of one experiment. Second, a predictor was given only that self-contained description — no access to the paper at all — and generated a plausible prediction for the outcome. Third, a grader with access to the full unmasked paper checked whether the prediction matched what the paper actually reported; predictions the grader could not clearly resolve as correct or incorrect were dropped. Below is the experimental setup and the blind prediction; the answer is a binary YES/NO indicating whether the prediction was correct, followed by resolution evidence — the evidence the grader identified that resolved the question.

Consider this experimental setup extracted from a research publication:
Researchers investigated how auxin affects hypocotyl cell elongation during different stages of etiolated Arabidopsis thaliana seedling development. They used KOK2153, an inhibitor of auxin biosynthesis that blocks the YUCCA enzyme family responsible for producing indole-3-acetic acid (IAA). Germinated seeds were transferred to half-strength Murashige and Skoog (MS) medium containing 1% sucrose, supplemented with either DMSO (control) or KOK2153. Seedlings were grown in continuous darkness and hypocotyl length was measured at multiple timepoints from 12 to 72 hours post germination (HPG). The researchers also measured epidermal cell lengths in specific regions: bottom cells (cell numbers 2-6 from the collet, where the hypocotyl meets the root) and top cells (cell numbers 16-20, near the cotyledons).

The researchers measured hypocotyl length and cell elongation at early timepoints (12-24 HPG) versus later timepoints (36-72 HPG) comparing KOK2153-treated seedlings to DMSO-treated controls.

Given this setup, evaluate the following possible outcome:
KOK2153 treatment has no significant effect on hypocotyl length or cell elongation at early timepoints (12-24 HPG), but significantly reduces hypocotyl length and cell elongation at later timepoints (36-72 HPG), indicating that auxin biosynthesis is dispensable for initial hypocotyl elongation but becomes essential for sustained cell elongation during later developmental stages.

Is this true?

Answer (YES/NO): NO